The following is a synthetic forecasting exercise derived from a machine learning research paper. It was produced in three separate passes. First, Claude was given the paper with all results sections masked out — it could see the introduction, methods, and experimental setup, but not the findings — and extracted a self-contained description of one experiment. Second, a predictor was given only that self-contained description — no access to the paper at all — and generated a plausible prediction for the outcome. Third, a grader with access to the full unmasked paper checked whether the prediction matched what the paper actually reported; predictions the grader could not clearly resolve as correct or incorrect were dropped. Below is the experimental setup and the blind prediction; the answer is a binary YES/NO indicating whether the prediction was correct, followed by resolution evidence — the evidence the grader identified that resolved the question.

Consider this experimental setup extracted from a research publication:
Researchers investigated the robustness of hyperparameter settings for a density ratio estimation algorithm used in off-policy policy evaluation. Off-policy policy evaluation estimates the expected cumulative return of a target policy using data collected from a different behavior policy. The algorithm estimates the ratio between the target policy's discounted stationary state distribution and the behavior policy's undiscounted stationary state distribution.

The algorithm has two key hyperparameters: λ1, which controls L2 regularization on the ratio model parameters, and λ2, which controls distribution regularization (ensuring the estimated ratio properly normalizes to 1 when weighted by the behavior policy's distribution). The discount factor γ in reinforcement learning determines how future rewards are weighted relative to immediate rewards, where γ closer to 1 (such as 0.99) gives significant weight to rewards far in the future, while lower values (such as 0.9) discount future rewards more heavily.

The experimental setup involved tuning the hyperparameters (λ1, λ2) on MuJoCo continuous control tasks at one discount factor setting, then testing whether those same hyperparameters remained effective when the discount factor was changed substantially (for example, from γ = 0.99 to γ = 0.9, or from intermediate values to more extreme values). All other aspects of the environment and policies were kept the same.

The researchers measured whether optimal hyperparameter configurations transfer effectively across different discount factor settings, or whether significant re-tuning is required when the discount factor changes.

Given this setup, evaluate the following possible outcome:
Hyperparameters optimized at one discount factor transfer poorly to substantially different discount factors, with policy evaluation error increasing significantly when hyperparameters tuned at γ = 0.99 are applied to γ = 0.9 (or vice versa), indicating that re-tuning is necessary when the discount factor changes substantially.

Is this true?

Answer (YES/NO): YES